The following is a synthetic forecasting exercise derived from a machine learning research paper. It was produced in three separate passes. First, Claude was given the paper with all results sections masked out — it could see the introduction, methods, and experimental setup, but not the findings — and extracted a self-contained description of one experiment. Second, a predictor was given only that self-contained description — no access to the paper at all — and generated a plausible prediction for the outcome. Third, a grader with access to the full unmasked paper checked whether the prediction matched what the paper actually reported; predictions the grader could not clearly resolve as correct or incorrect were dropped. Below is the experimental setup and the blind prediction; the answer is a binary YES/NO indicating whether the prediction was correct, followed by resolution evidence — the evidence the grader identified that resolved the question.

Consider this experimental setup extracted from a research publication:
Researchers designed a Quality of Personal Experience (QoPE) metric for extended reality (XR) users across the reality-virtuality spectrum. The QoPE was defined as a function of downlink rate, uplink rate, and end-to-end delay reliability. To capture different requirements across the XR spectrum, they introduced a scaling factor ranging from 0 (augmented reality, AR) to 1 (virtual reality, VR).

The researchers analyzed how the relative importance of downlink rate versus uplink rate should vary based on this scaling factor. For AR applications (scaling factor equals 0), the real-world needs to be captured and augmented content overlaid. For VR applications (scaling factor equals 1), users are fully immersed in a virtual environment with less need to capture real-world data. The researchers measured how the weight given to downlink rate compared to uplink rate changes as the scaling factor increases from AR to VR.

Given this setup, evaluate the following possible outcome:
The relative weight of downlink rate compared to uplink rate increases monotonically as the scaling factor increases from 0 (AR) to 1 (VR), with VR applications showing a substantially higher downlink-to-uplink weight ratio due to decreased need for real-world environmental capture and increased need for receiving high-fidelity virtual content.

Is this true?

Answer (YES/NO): YES